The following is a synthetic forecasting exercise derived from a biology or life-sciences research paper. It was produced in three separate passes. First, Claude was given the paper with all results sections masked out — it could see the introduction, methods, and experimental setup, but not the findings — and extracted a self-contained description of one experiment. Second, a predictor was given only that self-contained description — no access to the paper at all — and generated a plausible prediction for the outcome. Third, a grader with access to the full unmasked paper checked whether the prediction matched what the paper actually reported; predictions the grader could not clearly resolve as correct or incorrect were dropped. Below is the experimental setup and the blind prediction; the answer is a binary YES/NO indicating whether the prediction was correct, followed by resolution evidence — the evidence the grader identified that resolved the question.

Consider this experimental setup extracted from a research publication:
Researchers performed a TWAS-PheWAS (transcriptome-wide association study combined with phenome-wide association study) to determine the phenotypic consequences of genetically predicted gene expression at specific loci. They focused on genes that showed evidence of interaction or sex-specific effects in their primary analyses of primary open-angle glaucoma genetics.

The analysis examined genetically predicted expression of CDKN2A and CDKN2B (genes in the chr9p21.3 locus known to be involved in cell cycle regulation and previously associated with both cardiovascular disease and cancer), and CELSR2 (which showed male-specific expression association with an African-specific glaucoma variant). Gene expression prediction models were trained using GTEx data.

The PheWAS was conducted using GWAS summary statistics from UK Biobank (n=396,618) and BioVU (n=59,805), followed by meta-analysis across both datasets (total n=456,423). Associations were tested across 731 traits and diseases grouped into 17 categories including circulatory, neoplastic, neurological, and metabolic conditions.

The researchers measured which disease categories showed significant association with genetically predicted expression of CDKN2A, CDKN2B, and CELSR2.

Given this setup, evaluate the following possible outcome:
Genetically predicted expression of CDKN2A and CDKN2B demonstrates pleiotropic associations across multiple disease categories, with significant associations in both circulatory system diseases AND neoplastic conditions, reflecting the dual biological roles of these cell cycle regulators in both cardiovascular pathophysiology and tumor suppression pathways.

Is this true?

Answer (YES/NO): YES